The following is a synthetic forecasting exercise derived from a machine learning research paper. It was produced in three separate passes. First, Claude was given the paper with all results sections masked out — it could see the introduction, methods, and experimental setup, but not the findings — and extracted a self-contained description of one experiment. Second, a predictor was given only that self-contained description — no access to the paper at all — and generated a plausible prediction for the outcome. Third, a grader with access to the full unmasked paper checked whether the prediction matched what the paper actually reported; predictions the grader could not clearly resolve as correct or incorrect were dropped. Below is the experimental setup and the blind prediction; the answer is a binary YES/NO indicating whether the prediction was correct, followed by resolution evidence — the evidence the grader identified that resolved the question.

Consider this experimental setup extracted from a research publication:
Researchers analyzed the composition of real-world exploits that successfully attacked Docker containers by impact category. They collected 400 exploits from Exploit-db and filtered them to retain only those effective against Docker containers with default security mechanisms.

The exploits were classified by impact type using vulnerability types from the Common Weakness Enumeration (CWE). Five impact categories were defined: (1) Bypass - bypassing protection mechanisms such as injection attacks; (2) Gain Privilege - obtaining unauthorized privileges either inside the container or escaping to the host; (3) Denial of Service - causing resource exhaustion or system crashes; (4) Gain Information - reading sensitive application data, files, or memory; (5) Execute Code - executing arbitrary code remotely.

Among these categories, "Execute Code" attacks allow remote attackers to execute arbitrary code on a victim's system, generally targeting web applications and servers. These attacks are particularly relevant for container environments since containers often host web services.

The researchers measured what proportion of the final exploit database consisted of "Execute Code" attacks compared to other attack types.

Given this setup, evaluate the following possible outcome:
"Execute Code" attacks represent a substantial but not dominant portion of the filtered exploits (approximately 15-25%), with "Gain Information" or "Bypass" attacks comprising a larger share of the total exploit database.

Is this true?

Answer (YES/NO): NO